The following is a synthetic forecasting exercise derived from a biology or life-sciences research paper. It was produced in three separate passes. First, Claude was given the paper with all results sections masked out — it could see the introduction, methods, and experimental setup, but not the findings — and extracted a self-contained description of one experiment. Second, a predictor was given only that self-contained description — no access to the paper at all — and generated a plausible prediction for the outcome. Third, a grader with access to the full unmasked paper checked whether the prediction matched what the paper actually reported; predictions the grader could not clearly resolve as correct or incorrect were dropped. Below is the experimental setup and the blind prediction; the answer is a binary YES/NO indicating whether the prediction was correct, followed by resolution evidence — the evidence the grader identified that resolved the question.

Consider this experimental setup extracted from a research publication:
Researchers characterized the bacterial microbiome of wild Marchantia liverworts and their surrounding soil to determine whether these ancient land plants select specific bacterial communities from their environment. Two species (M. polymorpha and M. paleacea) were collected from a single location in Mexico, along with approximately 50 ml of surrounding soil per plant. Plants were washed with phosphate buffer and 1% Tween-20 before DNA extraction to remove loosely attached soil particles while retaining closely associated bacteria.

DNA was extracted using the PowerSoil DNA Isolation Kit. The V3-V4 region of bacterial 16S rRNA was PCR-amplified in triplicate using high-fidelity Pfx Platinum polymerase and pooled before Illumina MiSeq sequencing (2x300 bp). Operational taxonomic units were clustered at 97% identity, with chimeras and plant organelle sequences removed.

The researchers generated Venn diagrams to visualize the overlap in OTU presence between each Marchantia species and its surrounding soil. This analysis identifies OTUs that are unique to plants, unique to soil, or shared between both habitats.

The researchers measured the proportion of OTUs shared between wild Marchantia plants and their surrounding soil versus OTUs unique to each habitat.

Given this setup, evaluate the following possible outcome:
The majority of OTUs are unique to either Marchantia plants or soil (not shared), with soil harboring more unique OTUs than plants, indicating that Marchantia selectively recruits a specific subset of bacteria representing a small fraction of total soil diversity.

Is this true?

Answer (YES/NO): NO